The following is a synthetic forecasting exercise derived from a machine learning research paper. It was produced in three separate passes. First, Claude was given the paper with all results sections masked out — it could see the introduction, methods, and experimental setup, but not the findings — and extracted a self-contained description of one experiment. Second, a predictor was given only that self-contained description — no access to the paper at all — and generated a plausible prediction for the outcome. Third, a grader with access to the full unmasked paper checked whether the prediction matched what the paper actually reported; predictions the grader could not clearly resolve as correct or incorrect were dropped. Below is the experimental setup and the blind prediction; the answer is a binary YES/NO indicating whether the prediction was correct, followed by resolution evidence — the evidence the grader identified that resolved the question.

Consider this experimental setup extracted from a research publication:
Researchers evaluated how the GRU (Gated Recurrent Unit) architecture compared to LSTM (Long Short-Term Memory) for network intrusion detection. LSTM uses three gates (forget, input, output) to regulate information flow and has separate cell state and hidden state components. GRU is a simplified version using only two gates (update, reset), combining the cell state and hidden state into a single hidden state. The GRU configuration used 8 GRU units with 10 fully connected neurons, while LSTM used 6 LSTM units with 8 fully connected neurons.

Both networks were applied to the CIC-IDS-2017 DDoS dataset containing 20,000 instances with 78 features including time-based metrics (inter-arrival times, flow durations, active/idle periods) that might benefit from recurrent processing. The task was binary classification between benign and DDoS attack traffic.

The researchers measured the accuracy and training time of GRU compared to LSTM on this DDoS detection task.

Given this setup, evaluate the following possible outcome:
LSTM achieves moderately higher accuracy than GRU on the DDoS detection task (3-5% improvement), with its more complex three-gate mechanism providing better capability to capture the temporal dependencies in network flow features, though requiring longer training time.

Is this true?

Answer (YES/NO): NO